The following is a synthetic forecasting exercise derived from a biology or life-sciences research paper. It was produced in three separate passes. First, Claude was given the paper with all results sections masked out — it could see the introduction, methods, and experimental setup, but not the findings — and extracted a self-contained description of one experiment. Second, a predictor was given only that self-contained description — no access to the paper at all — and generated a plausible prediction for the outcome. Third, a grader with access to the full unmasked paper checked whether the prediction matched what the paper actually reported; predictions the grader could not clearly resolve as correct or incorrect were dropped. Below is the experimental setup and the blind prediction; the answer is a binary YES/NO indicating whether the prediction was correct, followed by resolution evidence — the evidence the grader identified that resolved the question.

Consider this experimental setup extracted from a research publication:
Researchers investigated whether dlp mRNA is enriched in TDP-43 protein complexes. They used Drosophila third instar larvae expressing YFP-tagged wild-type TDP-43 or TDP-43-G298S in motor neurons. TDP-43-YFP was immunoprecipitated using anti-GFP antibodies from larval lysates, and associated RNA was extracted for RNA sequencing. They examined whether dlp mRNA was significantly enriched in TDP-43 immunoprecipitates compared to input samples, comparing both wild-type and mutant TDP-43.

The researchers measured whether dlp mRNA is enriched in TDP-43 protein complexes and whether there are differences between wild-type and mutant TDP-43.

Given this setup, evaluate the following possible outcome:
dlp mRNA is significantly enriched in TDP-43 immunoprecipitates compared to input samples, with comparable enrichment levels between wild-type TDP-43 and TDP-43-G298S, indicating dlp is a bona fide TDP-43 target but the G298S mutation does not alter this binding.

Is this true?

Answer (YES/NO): NO